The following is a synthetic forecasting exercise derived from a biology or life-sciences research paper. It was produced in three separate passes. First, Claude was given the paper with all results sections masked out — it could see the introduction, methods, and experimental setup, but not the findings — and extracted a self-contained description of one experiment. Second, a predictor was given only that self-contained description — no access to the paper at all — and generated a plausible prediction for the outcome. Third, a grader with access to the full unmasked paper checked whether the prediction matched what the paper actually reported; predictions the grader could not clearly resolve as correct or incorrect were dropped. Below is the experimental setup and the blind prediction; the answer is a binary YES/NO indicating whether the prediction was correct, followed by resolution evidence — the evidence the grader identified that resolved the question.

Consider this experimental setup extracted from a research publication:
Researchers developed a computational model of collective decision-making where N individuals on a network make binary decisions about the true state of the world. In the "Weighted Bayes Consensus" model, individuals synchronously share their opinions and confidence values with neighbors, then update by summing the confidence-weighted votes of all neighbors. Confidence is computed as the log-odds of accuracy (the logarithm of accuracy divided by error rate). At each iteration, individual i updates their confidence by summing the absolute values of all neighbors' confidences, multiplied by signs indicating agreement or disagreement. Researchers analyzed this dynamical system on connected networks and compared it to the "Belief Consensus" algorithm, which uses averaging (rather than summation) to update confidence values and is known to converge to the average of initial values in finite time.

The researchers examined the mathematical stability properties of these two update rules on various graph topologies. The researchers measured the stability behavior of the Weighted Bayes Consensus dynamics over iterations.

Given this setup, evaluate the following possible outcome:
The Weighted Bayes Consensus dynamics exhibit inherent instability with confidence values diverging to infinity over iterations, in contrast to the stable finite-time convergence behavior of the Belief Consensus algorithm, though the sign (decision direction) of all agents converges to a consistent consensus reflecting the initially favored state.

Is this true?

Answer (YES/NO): NO